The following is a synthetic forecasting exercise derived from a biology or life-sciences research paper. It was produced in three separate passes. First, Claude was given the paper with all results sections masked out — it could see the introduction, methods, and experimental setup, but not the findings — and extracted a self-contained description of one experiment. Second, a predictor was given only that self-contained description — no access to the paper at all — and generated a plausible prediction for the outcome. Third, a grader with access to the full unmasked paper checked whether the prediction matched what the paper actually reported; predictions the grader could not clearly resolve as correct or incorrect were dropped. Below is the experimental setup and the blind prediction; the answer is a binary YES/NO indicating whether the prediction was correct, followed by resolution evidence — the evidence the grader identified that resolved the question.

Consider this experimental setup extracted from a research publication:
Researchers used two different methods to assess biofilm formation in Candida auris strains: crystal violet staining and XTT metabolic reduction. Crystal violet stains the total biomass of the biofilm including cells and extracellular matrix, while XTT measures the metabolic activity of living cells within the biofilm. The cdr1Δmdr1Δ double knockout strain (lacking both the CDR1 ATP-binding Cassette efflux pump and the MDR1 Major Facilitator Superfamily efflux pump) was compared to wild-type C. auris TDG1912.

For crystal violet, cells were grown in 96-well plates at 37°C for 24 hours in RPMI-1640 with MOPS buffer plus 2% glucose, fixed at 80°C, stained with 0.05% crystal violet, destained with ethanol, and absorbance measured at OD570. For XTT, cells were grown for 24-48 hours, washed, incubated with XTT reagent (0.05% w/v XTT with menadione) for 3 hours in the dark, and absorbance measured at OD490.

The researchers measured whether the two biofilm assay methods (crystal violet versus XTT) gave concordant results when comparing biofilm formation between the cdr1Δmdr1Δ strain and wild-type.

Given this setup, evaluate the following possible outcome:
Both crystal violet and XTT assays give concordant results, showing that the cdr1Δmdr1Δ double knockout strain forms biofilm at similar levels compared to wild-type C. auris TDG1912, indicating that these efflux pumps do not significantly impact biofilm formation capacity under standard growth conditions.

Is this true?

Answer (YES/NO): NO